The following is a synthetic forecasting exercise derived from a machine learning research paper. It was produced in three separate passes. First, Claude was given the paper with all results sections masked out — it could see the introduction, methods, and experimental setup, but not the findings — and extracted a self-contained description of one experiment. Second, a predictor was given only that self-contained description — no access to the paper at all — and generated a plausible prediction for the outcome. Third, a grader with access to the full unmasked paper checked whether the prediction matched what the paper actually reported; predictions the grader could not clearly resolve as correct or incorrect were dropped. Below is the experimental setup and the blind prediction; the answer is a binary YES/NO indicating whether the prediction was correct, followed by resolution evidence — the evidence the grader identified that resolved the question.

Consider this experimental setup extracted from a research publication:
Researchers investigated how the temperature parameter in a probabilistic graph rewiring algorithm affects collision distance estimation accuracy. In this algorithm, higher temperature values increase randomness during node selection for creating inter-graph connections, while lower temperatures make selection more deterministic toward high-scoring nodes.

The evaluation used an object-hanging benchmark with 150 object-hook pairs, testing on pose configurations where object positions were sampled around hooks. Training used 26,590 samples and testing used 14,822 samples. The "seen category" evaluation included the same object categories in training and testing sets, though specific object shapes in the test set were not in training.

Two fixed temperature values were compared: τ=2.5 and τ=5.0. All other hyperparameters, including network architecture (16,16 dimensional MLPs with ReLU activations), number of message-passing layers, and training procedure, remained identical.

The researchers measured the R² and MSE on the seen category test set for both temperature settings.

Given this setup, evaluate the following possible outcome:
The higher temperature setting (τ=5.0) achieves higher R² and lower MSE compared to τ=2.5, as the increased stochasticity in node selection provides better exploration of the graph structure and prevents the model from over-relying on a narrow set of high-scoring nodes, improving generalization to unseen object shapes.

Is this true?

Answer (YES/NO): NO